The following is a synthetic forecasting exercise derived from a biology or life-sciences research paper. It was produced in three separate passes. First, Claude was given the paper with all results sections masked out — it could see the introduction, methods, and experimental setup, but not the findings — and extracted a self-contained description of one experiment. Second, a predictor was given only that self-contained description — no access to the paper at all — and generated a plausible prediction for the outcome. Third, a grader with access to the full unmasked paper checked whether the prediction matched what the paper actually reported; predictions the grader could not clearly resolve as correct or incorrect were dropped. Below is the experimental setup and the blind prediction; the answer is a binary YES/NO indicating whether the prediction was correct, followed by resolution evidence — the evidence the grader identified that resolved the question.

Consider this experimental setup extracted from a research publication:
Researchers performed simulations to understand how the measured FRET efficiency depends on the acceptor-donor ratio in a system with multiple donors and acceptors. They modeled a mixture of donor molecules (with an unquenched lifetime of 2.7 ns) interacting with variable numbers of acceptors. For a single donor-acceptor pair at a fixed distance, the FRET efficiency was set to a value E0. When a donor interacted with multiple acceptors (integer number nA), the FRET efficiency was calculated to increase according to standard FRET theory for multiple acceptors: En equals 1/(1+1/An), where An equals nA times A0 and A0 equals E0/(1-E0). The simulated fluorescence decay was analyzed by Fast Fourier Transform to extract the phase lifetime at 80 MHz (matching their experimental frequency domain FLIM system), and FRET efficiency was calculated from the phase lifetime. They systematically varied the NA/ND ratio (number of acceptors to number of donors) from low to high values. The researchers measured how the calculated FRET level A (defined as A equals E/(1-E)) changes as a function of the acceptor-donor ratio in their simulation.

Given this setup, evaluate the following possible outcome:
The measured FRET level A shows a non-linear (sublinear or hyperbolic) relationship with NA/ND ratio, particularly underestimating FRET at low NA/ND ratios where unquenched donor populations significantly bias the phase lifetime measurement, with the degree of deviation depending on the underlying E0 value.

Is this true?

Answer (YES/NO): NO